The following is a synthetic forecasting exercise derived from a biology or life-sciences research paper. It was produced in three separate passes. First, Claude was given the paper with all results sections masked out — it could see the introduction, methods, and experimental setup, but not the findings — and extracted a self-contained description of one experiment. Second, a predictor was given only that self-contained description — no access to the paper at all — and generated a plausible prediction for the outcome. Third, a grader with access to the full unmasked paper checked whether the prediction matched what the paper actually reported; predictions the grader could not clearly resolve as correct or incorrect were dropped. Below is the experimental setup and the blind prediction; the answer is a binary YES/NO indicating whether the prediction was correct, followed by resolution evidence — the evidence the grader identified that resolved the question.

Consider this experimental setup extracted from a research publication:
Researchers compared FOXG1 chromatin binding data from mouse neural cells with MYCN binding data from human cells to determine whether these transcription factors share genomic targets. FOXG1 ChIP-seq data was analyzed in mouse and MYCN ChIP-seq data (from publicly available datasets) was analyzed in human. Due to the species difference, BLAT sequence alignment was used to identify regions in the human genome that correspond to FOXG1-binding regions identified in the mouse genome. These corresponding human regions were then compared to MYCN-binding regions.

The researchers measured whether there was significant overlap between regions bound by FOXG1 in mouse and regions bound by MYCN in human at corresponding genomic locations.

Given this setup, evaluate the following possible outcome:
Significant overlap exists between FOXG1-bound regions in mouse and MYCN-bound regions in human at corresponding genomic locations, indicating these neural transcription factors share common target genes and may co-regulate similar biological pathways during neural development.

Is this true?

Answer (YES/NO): YES